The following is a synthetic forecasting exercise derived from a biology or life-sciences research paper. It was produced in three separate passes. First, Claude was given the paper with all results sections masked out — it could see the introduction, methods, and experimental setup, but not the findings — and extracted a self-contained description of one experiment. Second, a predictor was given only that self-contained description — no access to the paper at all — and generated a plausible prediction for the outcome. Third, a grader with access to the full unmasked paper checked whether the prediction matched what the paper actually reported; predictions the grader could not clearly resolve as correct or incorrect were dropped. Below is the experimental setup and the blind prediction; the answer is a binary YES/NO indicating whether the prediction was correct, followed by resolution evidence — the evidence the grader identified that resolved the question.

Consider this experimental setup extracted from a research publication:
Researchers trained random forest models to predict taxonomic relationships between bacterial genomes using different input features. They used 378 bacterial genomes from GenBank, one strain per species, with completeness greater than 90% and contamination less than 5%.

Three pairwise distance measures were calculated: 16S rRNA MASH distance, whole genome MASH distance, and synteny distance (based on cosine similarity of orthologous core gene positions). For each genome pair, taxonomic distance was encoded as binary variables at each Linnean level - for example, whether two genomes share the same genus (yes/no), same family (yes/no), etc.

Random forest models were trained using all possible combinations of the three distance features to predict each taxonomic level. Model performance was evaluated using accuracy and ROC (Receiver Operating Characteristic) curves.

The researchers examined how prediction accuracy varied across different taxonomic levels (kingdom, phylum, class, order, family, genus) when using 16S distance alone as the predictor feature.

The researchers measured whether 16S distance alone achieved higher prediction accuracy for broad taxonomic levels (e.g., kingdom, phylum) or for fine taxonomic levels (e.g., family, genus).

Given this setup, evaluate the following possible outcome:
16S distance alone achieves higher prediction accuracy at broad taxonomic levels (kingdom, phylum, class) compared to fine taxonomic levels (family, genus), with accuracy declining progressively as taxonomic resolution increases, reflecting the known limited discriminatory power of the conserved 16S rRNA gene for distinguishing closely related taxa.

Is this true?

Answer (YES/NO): NO